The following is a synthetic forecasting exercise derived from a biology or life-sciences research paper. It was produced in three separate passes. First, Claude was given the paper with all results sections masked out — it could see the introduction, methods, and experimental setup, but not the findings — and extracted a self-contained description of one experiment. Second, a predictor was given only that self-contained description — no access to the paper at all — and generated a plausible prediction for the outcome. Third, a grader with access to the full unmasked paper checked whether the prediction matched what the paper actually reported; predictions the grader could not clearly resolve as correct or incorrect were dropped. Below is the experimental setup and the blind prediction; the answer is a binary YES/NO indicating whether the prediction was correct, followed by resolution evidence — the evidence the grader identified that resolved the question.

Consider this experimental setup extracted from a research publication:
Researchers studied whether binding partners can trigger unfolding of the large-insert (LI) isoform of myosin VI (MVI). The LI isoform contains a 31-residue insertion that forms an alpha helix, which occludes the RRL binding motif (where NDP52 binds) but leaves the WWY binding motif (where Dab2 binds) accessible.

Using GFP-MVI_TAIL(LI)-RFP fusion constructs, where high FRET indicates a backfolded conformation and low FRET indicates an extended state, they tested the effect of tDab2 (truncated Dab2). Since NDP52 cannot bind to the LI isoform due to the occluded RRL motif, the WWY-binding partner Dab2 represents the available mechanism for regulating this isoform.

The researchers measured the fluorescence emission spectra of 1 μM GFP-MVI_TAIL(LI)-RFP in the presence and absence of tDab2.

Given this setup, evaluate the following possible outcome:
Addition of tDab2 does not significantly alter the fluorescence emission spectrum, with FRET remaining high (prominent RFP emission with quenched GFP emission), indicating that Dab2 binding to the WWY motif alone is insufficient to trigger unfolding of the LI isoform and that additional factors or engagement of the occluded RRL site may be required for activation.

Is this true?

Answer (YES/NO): NO